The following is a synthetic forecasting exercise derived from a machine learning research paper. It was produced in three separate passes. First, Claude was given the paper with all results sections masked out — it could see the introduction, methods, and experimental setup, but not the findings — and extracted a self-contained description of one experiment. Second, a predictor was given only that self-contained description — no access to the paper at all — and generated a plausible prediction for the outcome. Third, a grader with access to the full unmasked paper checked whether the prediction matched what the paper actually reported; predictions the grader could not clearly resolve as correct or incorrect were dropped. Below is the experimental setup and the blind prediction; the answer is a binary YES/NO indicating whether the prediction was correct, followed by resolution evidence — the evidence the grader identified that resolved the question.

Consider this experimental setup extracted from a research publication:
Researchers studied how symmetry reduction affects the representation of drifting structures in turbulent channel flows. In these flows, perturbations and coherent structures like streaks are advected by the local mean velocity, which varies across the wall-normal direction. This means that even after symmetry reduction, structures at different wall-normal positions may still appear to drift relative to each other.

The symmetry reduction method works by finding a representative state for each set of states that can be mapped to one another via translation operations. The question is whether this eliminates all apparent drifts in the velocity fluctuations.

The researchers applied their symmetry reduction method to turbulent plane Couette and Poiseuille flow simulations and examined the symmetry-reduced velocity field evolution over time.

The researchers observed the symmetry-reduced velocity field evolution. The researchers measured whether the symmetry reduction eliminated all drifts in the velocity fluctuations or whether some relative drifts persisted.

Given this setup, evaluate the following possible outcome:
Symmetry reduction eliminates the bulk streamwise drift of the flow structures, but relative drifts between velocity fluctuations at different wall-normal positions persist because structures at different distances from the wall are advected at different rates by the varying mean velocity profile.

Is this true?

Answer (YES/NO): YES